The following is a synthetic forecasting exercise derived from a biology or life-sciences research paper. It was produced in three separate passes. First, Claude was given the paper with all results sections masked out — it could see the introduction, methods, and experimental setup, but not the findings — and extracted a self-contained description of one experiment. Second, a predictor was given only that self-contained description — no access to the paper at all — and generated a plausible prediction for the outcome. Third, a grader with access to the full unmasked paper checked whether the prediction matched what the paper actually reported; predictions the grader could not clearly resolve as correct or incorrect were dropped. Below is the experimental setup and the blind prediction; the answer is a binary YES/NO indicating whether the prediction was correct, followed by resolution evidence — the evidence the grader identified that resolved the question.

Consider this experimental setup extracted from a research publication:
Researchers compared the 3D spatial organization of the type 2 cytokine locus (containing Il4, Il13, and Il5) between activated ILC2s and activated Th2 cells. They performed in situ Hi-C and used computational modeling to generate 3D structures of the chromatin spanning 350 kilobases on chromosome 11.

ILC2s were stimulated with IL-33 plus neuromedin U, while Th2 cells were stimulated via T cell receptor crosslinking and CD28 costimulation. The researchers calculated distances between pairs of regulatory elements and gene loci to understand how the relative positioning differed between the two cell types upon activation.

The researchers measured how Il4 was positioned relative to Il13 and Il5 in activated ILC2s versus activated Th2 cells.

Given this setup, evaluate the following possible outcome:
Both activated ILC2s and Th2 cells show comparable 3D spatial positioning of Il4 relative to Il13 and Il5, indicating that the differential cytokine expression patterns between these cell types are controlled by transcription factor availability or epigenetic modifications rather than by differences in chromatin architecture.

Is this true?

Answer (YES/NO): NO